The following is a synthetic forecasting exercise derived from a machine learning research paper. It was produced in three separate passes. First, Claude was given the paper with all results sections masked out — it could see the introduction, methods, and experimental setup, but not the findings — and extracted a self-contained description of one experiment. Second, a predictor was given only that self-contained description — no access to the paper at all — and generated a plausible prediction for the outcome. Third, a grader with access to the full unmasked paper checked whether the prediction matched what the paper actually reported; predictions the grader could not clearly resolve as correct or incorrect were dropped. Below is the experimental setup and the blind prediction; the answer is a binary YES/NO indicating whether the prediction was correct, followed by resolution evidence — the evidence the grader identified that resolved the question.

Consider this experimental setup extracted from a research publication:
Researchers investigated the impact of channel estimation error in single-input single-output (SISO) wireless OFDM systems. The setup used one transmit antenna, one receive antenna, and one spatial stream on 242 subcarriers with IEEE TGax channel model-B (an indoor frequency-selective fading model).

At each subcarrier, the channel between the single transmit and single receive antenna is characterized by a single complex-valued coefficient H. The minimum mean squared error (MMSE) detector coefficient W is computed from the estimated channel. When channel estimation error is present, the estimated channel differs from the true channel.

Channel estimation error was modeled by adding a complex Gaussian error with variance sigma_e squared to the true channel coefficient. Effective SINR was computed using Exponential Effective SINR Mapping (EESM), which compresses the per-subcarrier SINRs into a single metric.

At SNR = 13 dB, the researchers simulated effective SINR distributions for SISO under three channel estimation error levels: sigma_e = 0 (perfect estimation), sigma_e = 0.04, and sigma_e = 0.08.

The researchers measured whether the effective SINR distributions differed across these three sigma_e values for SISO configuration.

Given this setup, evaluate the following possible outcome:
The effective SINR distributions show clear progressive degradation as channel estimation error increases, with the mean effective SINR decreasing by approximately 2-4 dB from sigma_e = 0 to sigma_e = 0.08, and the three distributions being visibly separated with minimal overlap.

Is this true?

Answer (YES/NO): NO